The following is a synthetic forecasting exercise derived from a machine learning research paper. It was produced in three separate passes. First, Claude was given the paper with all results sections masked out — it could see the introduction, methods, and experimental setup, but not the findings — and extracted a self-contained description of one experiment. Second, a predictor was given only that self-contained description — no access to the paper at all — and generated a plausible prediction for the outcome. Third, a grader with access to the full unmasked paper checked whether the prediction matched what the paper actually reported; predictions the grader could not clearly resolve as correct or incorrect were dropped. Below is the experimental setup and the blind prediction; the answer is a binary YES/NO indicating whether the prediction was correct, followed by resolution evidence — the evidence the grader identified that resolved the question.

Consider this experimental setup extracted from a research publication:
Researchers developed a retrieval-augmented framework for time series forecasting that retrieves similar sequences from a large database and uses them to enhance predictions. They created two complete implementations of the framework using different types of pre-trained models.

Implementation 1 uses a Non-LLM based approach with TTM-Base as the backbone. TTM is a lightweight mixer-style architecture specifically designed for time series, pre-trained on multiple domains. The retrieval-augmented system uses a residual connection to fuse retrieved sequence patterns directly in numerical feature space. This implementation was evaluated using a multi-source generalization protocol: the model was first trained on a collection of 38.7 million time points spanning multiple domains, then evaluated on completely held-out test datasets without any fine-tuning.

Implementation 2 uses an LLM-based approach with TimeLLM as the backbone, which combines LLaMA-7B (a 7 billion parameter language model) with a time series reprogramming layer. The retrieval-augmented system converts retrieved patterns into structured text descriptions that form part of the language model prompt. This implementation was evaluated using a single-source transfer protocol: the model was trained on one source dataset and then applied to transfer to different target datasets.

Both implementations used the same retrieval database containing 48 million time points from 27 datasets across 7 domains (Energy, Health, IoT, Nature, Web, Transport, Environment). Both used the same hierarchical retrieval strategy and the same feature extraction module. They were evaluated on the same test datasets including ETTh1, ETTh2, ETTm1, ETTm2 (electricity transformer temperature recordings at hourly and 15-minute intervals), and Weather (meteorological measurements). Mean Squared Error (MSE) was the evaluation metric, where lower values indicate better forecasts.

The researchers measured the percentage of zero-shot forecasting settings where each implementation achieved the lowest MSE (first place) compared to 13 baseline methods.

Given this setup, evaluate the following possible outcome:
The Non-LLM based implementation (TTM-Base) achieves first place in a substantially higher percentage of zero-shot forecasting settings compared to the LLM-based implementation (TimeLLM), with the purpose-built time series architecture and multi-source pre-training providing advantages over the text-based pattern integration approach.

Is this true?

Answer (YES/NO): NO